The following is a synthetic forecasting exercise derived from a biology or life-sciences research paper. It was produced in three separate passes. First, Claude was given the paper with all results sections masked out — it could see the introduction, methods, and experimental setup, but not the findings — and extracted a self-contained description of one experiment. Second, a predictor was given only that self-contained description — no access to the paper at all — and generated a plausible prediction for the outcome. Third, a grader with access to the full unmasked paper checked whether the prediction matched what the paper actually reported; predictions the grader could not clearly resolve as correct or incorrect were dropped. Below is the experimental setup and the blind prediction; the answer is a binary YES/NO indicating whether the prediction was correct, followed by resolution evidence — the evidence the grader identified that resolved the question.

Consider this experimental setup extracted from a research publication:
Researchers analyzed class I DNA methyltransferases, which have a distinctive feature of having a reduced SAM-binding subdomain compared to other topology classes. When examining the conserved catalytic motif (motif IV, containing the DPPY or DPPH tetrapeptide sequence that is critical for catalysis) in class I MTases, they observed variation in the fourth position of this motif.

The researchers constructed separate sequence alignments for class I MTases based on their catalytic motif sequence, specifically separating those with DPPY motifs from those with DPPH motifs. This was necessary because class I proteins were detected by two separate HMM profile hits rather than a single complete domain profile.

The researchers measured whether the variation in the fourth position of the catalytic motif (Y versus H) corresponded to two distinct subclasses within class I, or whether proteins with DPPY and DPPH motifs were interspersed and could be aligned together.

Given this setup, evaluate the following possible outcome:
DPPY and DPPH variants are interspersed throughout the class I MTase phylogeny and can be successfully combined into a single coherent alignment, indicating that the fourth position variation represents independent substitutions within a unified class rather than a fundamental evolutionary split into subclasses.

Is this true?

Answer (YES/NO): NO